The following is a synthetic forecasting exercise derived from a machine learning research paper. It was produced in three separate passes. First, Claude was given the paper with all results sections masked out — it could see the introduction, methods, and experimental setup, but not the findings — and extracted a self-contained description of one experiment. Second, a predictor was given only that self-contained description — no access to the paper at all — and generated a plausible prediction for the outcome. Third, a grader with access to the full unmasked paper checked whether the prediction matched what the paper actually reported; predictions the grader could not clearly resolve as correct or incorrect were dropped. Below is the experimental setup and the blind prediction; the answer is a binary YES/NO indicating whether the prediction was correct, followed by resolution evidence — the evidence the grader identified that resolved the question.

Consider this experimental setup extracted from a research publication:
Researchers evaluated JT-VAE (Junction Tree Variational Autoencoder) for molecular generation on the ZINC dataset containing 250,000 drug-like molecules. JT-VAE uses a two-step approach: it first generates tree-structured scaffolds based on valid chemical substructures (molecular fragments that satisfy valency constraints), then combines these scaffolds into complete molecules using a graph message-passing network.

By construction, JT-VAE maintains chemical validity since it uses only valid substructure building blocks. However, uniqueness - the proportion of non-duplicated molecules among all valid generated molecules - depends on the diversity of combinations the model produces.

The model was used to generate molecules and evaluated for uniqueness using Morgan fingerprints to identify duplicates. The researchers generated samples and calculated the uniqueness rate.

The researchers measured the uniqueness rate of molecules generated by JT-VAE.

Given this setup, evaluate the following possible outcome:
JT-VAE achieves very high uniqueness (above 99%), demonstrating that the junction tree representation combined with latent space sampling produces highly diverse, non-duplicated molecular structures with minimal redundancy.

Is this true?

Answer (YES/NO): NO